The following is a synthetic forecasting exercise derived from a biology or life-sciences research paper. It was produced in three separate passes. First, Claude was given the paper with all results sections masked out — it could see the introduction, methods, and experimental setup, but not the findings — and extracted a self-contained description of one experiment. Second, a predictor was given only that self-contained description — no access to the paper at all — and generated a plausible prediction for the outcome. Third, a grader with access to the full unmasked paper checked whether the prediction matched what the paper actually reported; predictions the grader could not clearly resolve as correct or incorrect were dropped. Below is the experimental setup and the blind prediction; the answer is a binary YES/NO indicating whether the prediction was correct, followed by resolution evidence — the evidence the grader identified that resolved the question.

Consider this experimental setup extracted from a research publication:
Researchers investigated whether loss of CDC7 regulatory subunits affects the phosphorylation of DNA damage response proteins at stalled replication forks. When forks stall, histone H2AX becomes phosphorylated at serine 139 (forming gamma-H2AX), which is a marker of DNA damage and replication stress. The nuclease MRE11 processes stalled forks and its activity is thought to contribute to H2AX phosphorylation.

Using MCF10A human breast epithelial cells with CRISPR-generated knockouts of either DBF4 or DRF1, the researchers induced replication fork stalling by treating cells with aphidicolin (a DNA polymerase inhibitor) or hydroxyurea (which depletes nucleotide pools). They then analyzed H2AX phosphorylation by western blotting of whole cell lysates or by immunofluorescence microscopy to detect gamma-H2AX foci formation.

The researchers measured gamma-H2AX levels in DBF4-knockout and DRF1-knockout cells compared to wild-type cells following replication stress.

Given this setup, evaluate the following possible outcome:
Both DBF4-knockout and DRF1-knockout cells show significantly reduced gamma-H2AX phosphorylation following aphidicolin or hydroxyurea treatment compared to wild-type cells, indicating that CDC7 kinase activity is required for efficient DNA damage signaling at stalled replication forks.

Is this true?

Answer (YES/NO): NO